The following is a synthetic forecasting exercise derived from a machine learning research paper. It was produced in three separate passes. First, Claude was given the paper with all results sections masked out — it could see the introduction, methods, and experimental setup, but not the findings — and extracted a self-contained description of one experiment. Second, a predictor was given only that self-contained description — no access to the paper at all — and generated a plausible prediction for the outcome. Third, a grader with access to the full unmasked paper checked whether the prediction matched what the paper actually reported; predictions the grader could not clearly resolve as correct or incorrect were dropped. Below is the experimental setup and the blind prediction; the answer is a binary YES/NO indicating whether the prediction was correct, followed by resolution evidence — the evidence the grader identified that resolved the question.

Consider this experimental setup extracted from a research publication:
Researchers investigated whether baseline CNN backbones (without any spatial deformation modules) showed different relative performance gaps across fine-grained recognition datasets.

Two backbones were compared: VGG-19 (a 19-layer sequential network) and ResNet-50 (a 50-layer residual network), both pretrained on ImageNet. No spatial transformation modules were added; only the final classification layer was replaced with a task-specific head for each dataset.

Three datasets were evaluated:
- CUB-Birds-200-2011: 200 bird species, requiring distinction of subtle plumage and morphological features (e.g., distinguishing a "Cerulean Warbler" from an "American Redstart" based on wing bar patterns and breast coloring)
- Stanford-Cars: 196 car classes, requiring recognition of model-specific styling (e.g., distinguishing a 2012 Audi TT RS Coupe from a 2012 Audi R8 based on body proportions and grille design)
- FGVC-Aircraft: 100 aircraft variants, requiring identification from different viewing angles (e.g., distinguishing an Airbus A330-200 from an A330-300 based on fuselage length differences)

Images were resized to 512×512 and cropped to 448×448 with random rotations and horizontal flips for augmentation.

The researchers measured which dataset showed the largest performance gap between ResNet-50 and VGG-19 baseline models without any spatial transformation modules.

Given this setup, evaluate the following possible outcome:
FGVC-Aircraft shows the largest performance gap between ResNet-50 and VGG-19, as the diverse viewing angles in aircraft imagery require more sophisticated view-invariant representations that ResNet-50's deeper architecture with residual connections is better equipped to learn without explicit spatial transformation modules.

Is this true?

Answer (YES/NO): NO